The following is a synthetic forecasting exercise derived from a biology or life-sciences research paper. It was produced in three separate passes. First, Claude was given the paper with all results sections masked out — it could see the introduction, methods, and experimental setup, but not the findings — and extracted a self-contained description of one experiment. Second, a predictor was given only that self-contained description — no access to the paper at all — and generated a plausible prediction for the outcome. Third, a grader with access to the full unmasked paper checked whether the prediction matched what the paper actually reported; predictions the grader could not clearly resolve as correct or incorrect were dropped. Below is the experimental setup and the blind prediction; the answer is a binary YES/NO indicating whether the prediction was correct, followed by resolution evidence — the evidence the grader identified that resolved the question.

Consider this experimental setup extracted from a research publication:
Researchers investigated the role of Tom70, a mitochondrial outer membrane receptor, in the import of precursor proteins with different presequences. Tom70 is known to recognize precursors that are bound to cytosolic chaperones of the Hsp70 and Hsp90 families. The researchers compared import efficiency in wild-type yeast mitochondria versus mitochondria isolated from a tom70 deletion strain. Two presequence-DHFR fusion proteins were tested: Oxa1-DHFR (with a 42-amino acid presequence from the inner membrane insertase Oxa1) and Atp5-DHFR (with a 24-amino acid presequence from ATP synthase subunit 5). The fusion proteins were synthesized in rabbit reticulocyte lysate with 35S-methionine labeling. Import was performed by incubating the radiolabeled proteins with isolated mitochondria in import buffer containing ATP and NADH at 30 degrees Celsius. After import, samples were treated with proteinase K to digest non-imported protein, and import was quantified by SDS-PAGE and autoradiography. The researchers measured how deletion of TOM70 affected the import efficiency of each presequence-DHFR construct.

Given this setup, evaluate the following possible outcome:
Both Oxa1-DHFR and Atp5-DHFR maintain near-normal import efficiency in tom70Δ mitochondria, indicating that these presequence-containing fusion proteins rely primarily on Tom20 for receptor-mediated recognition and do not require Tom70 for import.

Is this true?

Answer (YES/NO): NO